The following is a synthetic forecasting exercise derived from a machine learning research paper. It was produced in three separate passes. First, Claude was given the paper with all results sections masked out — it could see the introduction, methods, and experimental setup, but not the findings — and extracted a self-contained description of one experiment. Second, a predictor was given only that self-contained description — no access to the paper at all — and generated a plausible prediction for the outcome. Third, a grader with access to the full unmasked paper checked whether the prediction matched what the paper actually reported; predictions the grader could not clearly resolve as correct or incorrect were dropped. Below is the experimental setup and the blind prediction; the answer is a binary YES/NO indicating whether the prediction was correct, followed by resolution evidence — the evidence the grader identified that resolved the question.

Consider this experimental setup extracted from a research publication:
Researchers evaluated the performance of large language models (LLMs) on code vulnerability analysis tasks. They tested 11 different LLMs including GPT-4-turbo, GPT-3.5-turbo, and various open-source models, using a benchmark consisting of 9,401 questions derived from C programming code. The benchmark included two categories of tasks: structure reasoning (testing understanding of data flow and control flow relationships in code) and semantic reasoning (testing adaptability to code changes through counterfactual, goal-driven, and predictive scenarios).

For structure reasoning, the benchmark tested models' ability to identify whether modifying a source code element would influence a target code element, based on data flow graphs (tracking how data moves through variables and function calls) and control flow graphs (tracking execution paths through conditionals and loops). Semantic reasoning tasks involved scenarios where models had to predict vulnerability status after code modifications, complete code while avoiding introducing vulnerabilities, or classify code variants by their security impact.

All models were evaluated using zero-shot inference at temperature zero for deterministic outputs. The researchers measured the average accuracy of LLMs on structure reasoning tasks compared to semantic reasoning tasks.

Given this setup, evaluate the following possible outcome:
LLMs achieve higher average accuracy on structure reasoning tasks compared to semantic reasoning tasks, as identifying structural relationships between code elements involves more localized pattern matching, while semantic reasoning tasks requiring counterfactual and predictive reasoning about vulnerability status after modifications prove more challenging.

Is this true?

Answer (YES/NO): YES